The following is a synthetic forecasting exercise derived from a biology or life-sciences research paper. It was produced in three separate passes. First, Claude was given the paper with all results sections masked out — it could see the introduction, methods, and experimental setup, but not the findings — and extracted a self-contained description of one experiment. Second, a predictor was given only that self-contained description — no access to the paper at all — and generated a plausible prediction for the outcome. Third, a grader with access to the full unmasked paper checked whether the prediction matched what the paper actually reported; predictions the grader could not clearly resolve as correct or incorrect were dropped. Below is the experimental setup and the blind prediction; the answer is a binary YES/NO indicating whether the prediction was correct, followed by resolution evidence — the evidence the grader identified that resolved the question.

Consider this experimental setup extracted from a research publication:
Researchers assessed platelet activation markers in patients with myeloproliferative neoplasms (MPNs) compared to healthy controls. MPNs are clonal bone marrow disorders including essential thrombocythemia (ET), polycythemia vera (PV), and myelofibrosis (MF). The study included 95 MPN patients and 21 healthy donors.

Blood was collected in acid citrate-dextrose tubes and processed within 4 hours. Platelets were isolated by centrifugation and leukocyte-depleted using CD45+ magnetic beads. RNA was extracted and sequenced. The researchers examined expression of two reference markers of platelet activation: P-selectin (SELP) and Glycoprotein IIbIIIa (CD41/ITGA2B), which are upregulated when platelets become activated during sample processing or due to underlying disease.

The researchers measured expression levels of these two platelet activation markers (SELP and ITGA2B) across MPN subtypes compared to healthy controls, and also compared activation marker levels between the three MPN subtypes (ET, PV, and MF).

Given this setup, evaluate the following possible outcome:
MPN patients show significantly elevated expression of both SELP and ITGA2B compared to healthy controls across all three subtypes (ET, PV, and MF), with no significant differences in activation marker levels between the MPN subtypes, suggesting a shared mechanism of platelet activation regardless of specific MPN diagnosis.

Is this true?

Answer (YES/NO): NO